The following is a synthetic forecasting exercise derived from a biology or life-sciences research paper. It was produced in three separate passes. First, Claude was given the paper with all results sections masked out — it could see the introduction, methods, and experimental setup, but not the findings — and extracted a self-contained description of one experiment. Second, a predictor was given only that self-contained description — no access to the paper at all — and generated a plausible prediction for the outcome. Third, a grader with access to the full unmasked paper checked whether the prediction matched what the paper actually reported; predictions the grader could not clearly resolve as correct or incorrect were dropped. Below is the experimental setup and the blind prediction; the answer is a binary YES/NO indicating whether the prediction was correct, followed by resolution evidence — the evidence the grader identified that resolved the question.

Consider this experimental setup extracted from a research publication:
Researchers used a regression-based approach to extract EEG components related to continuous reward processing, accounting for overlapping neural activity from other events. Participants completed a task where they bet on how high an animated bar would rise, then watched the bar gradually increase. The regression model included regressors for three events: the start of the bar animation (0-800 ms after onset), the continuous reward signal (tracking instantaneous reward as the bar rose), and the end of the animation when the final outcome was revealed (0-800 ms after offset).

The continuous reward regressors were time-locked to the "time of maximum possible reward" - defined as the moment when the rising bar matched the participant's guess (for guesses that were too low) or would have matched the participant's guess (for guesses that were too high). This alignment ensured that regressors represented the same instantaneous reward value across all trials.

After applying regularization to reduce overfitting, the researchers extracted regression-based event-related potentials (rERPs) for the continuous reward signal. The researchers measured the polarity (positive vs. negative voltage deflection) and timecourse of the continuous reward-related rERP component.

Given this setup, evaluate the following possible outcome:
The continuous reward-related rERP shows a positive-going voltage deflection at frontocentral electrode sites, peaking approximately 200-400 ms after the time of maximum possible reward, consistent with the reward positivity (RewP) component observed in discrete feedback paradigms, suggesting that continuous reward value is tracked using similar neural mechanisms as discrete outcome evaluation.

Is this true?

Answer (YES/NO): NO